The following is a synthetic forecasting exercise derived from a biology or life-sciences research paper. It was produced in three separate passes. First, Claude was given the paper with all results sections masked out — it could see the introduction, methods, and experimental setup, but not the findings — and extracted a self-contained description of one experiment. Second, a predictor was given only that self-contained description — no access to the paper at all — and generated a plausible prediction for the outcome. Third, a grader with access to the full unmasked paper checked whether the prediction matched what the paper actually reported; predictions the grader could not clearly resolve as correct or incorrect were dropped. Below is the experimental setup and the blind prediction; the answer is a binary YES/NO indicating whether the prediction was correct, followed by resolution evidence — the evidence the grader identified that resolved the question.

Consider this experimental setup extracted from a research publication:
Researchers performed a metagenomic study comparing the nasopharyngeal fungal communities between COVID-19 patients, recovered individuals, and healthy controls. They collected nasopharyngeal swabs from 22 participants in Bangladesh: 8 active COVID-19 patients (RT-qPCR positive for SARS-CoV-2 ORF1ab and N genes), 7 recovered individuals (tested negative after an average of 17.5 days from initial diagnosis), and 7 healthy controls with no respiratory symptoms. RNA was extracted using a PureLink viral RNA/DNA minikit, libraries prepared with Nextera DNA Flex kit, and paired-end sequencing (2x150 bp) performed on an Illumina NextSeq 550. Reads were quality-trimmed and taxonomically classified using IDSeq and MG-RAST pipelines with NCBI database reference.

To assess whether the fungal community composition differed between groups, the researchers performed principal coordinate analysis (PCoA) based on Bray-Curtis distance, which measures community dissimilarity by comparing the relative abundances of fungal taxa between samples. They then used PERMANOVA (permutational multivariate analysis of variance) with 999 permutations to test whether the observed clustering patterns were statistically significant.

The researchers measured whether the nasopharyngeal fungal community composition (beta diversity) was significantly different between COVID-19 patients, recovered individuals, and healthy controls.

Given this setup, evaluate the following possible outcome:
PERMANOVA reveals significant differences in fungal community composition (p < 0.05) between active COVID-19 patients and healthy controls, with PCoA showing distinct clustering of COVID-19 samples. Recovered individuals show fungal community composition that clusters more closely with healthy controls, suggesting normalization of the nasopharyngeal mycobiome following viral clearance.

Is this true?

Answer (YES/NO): NO